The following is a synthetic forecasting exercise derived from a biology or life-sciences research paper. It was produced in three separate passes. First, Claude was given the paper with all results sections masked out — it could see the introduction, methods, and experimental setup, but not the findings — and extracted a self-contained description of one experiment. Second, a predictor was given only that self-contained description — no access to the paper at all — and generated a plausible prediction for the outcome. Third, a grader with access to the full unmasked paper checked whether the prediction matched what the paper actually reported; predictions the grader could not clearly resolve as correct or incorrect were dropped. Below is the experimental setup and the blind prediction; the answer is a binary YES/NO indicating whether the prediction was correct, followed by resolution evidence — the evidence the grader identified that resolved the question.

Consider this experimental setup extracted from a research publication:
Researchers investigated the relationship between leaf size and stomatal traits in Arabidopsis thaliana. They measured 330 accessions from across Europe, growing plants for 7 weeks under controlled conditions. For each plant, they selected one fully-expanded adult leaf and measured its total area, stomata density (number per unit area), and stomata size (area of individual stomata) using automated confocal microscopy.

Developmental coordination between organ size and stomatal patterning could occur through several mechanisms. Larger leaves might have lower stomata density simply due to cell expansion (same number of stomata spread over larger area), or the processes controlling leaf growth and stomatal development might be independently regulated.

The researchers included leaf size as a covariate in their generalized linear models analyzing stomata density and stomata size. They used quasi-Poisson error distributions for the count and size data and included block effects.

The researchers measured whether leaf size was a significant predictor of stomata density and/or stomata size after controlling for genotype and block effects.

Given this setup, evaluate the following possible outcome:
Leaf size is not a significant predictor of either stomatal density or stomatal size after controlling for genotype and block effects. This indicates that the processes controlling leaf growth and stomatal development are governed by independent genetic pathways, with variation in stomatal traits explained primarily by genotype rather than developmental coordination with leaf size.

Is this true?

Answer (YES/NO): YES